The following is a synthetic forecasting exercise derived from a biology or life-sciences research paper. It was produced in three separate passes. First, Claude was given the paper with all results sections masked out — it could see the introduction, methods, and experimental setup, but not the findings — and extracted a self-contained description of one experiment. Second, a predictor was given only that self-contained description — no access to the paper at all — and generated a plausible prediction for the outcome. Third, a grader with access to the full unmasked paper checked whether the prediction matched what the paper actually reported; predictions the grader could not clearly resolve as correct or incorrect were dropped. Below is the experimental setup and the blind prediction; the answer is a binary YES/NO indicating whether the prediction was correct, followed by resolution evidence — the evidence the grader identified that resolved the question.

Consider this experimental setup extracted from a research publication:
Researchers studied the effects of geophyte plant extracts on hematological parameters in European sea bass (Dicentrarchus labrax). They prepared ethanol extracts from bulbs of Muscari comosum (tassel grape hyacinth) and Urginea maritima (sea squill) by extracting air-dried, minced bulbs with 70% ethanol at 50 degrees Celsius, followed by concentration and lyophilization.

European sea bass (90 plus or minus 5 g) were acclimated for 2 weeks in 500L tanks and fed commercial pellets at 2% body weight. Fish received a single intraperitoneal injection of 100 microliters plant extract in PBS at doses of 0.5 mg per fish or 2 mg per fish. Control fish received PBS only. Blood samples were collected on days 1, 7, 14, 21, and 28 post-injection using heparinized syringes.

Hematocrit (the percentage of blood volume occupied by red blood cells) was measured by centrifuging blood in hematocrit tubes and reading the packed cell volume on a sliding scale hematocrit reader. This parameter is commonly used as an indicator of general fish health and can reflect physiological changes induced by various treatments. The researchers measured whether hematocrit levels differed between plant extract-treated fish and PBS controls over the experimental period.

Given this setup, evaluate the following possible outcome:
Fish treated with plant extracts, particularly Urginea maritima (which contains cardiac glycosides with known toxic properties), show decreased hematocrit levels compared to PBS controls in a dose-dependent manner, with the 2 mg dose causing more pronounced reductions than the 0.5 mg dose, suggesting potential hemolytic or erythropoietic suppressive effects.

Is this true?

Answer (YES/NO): NO